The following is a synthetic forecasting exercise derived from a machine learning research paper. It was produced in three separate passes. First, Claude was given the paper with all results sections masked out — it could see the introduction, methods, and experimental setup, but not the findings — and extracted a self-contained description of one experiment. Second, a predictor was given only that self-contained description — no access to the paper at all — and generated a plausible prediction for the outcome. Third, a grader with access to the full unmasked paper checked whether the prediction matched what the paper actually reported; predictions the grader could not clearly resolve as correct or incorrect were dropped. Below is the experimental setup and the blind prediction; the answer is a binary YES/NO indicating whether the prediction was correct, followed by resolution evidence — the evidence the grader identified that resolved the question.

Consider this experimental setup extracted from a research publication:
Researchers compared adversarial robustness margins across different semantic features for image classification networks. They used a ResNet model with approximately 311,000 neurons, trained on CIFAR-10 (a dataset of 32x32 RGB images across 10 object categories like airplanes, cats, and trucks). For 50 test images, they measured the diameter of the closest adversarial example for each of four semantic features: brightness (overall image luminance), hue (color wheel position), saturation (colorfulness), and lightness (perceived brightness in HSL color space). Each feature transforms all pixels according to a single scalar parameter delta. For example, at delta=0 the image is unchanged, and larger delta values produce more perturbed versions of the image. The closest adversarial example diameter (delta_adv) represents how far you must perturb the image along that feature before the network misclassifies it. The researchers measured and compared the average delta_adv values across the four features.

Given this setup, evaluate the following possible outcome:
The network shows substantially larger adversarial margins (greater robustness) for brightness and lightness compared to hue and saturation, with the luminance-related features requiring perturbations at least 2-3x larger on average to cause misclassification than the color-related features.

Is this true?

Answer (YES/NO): NO